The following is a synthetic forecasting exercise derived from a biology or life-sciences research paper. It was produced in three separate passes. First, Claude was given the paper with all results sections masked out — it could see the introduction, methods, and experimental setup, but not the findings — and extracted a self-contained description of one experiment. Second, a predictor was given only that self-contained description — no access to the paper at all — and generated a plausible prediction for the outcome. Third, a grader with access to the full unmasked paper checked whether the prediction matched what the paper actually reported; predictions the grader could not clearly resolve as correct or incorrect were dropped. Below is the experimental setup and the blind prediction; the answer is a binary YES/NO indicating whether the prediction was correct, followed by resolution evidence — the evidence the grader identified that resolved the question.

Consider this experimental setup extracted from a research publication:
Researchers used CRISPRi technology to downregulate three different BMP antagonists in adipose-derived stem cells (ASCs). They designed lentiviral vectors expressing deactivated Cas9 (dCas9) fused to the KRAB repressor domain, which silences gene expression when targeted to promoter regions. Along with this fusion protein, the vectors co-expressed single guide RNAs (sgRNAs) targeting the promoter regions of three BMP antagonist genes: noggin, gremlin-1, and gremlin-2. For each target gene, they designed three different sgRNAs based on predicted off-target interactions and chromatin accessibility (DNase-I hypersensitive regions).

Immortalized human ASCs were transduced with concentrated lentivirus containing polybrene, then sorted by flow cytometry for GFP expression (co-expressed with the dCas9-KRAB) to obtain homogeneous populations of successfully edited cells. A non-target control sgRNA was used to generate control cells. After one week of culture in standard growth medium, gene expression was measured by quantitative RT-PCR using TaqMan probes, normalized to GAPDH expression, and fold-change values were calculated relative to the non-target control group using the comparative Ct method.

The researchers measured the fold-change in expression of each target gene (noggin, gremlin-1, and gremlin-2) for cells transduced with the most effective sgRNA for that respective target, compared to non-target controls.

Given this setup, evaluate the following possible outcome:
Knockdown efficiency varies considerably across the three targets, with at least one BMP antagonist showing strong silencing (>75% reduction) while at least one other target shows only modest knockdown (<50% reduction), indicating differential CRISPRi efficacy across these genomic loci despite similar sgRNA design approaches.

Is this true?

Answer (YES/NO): NO